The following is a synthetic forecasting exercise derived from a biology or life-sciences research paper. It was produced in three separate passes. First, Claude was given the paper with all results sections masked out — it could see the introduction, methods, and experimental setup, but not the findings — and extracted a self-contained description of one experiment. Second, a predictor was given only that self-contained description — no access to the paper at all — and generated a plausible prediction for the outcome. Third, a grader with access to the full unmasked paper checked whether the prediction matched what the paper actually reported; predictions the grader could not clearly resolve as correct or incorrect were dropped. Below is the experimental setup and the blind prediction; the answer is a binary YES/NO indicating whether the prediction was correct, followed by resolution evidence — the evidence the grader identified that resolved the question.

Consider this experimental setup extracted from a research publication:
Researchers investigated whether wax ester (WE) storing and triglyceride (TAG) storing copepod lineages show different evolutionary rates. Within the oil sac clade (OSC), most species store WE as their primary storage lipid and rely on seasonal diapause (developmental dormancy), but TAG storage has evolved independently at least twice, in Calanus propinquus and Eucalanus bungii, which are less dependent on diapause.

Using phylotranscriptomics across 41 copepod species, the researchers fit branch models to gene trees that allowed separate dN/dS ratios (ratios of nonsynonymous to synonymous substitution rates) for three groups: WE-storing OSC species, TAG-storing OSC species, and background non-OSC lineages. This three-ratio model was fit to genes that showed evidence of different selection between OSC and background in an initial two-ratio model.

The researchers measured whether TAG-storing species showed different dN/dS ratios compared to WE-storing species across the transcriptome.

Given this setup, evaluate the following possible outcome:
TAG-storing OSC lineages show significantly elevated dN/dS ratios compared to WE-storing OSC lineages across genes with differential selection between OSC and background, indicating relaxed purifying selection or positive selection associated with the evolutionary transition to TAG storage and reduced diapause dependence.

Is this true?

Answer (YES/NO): YES